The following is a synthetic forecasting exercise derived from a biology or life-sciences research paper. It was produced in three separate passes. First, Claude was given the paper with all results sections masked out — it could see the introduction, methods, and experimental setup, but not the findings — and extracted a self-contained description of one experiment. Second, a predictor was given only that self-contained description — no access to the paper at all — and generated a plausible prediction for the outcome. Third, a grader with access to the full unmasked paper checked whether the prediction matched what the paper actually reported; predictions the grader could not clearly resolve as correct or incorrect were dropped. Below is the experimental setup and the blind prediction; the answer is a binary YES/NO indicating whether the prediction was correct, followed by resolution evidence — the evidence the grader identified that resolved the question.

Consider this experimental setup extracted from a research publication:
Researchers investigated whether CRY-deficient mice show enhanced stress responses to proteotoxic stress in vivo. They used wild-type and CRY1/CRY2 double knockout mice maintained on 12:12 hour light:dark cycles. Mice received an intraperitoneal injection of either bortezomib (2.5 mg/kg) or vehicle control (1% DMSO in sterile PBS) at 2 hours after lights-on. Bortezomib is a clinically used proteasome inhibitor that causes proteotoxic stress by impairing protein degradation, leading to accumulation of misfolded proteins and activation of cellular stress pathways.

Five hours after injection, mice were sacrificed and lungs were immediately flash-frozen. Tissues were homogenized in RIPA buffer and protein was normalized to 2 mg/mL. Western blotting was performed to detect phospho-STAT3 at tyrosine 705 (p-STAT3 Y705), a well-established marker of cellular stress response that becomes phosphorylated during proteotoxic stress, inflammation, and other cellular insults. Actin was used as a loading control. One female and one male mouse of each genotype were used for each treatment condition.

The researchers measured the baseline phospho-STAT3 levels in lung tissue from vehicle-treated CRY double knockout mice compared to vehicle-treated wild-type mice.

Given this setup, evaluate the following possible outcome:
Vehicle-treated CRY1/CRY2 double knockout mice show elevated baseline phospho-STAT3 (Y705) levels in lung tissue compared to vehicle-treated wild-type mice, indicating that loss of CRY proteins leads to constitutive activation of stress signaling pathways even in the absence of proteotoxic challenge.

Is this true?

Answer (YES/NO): YES